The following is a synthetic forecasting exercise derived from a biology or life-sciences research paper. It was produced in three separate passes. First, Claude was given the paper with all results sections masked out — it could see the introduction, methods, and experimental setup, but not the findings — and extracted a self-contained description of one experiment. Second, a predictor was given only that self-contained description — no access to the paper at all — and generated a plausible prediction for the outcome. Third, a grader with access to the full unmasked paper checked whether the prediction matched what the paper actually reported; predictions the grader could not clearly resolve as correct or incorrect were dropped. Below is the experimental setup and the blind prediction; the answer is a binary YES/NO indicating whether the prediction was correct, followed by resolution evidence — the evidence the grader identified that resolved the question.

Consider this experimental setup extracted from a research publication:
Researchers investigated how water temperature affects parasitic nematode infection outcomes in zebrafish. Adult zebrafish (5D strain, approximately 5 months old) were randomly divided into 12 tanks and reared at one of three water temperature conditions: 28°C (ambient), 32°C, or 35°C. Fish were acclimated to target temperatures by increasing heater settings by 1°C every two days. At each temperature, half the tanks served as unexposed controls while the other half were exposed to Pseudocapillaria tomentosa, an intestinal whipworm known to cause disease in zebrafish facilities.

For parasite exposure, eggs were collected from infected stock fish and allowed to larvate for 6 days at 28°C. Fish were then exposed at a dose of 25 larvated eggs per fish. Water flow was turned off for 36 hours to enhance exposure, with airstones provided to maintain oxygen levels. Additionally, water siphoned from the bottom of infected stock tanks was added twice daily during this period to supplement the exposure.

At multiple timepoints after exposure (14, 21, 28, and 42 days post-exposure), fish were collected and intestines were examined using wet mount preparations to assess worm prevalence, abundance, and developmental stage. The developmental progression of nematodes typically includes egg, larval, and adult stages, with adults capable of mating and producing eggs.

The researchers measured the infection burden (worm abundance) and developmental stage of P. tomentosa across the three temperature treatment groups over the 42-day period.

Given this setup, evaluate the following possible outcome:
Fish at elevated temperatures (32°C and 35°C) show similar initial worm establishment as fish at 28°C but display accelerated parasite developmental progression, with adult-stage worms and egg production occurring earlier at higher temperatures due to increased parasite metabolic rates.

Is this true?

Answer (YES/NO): NO